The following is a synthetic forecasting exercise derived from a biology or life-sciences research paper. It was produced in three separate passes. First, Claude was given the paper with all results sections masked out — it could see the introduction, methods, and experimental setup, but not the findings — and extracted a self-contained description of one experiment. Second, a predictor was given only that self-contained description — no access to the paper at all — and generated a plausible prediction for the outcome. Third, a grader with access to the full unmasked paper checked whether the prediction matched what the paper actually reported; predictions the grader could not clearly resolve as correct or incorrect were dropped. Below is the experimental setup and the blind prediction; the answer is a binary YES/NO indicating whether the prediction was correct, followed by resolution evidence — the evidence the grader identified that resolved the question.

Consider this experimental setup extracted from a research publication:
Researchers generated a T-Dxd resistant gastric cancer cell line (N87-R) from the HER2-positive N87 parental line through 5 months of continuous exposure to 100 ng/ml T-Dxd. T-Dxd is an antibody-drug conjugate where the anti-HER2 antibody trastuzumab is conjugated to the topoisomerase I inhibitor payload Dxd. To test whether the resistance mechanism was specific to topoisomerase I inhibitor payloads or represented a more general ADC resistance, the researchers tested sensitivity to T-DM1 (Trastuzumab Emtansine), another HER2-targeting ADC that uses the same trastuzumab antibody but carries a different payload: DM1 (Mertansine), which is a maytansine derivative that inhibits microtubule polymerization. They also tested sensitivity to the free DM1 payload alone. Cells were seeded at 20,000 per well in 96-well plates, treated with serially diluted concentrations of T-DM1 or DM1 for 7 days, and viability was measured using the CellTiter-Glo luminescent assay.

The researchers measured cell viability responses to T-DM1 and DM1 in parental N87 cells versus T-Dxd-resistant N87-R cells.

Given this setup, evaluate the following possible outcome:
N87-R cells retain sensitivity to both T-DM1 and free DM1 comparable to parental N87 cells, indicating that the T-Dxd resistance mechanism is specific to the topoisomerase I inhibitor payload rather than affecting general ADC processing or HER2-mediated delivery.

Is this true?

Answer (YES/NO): YES